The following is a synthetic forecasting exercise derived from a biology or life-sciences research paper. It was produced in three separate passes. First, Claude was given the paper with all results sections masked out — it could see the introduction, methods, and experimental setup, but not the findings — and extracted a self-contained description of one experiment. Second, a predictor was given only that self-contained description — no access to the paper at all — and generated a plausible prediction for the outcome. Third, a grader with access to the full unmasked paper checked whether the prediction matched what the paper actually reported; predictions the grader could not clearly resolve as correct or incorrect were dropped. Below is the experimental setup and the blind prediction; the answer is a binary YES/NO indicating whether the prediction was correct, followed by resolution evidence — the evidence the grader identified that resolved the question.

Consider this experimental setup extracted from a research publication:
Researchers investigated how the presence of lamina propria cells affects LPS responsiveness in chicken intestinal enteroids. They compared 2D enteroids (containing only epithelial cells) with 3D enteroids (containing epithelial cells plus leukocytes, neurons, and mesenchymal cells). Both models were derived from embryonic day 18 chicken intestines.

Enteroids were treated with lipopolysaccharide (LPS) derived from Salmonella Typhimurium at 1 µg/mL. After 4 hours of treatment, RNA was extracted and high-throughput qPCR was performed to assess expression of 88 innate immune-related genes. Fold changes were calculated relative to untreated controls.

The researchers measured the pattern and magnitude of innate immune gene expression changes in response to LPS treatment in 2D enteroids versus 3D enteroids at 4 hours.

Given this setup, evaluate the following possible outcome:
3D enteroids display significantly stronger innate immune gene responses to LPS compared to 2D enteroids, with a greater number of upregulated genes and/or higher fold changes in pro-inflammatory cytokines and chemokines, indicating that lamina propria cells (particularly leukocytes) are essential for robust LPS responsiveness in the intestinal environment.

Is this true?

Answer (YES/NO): NO